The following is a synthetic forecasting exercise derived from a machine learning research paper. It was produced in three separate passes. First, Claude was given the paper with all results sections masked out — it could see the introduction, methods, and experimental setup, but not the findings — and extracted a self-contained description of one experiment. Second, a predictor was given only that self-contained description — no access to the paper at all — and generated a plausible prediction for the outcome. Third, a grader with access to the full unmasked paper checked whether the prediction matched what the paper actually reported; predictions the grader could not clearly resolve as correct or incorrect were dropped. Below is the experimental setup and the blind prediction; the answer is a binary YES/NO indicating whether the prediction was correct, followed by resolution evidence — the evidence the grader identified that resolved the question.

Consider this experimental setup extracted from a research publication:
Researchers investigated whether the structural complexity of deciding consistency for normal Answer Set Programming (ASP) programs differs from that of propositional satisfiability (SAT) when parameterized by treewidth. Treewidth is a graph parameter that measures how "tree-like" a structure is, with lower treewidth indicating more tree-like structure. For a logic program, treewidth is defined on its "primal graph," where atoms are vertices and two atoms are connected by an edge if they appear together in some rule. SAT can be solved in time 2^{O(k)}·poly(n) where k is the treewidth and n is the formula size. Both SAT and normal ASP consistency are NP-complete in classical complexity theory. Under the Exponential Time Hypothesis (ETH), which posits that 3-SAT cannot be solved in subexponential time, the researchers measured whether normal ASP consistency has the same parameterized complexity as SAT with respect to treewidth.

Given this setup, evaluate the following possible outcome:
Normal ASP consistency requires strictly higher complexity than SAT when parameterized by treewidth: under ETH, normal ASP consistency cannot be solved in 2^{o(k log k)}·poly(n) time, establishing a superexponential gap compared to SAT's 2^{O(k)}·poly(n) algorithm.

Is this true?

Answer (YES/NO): YES